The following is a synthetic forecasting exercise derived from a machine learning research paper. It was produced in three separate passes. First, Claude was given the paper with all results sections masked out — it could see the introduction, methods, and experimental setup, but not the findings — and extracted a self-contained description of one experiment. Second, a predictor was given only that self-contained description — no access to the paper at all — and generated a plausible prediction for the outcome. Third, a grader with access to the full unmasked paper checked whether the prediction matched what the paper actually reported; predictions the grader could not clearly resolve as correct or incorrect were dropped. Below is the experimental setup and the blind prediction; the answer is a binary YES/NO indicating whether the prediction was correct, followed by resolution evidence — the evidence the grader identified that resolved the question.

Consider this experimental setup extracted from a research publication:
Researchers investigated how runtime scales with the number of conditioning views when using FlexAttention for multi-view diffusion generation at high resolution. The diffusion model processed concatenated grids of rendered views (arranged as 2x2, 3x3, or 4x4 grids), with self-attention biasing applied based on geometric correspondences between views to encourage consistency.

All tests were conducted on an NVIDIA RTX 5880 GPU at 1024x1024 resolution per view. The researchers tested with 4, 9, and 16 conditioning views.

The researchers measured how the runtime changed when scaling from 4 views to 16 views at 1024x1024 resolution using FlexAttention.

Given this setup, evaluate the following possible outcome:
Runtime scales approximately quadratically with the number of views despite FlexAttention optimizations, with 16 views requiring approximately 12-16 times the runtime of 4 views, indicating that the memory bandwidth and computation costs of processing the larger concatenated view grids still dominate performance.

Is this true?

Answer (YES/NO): YES